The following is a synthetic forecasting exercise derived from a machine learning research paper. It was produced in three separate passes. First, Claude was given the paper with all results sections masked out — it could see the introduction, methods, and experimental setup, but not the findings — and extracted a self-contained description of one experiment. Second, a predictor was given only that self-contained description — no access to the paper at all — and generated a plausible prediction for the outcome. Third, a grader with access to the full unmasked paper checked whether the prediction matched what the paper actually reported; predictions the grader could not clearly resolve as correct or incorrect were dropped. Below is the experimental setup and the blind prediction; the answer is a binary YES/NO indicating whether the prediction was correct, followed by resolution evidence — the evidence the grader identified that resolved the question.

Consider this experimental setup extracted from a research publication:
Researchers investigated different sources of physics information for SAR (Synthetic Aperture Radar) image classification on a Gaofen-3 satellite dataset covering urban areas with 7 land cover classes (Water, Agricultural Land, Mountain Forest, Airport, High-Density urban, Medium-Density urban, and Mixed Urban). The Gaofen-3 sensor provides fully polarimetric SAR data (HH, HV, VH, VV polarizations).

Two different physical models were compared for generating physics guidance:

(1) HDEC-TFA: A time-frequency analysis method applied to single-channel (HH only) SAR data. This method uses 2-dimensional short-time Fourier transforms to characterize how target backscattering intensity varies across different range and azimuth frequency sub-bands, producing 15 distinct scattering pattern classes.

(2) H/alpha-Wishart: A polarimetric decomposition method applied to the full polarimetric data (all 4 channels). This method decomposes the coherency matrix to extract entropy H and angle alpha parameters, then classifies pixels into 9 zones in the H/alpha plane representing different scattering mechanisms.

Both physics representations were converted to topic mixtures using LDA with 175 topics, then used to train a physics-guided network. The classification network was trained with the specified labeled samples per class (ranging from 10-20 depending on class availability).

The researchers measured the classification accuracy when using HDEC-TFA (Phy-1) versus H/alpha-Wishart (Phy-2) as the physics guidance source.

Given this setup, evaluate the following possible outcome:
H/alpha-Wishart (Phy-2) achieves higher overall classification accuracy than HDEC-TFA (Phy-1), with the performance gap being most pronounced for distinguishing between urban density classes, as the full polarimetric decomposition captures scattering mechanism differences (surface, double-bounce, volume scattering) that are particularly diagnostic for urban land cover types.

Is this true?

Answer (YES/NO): NO